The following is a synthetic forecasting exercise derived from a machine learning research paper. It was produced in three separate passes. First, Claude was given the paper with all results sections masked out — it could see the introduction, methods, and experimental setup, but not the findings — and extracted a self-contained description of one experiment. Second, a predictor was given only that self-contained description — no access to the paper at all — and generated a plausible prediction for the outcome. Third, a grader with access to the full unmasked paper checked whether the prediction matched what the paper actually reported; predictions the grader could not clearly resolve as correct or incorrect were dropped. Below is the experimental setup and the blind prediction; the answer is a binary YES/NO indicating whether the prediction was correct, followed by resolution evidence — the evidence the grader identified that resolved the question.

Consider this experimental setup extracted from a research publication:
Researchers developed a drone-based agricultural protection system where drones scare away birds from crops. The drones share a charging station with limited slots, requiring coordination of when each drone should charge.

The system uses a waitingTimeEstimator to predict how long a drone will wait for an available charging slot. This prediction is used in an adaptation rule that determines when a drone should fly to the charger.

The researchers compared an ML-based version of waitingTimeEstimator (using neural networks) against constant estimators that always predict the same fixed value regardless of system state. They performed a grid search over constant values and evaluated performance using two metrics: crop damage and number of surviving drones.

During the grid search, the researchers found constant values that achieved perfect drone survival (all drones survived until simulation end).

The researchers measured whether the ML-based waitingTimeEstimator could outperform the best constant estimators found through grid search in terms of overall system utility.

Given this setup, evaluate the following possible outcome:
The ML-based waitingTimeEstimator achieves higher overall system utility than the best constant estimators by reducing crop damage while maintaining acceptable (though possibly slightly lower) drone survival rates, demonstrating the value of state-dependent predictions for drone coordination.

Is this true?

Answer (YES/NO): NO